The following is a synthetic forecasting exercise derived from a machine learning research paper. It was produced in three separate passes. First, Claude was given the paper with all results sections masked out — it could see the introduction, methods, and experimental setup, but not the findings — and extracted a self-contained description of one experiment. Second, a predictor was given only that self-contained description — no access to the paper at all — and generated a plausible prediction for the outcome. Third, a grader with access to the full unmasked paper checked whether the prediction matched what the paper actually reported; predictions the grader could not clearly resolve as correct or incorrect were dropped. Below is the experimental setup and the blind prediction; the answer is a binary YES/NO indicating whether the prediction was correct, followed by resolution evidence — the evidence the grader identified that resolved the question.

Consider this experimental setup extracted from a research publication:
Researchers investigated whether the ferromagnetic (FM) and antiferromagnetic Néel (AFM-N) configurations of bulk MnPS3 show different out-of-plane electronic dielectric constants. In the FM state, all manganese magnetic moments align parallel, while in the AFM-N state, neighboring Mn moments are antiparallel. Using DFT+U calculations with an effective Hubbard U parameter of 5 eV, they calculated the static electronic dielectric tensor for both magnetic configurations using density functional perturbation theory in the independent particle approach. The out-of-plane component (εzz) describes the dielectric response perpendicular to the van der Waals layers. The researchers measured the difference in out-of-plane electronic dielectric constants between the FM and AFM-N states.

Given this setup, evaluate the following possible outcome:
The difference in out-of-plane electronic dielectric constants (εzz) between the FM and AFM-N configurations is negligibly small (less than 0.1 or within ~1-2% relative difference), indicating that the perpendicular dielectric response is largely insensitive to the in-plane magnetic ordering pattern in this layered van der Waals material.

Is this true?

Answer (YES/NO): YES